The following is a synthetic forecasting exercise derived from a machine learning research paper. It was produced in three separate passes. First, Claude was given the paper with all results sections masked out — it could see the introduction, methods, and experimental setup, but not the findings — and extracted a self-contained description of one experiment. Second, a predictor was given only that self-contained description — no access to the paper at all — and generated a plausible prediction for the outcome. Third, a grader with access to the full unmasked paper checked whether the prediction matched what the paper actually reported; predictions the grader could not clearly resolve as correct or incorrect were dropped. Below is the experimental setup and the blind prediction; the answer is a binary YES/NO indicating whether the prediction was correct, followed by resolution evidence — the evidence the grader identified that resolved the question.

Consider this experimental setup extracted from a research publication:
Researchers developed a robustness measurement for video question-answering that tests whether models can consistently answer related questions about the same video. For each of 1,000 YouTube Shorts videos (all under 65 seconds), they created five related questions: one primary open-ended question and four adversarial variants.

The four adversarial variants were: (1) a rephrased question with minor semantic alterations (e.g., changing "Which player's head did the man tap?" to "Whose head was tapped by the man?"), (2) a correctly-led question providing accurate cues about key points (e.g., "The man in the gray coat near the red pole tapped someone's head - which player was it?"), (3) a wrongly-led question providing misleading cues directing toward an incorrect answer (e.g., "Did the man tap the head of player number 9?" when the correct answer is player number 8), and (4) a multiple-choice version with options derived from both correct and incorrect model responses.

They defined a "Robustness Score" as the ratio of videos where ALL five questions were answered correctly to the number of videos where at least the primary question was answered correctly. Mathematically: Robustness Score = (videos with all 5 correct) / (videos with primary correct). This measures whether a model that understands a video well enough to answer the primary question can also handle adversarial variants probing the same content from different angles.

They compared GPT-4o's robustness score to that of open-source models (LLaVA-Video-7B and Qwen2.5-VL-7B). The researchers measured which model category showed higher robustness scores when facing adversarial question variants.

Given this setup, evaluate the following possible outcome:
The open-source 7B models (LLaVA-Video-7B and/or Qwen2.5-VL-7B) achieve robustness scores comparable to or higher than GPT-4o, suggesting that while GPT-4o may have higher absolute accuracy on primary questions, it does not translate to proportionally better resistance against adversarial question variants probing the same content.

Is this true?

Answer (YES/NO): NO